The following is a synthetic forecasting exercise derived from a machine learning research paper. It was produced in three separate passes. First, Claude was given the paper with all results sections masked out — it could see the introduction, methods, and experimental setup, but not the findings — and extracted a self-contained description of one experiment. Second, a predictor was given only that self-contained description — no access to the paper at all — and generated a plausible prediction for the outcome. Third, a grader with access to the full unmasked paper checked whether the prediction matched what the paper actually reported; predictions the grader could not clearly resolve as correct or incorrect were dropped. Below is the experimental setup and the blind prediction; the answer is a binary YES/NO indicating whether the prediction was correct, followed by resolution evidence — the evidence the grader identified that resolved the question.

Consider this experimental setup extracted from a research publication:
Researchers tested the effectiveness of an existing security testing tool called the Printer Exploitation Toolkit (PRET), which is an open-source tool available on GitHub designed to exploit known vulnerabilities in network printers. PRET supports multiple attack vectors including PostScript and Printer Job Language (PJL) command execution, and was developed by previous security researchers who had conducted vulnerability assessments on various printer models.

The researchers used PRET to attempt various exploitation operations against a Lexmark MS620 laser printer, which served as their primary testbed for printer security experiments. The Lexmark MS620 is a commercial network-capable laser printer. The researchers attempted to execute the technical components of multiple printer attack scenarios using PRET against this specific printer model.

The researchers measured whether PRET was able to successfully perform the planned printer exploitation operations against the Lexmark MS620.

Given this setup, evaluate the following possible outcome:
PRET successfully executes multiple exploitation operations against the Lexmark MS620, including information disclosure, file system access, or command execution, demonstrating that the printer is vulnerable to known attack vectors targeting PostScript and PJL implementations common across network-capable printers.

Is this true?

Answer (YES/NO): NO